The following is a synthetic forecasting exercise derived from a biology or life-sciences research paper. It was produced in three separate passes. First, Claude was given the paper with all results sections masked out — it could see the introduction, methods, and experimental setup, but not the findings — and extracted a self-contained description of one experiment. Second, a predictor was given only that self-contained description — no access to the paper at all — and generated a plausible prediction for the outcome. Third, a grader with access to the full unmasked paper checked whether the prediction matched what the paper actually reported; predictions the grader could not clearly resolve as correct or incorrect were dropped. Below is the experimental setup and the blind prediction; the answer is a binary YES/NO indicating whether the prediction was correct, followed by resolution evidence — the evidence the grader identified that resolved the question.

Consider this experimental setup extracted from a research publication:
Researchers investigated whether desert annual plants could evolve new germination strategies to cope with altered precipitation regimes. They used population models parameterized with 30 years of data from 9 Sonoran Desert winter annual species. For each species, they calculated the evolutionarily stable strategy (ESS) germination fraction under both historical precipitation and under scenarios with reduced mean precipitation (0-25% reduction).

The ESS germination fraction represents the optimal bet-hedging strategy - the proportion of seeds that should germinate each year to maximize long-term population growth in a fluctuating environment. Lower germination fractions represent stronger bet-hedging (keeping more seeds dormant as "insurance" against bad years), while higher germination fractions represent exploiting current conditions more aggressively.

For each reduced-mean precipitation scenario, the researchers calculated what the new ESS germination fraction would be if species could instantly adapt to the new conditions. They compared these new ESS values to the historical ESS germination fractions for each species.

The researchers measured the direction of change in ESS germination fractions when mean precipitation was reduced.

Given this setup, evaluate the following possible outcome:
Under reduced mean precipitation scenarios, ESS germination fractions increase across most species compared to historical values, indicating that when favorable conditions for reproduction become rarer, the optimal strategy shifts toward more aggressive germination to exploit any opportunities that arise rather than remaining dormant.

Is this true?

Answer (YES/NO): NO